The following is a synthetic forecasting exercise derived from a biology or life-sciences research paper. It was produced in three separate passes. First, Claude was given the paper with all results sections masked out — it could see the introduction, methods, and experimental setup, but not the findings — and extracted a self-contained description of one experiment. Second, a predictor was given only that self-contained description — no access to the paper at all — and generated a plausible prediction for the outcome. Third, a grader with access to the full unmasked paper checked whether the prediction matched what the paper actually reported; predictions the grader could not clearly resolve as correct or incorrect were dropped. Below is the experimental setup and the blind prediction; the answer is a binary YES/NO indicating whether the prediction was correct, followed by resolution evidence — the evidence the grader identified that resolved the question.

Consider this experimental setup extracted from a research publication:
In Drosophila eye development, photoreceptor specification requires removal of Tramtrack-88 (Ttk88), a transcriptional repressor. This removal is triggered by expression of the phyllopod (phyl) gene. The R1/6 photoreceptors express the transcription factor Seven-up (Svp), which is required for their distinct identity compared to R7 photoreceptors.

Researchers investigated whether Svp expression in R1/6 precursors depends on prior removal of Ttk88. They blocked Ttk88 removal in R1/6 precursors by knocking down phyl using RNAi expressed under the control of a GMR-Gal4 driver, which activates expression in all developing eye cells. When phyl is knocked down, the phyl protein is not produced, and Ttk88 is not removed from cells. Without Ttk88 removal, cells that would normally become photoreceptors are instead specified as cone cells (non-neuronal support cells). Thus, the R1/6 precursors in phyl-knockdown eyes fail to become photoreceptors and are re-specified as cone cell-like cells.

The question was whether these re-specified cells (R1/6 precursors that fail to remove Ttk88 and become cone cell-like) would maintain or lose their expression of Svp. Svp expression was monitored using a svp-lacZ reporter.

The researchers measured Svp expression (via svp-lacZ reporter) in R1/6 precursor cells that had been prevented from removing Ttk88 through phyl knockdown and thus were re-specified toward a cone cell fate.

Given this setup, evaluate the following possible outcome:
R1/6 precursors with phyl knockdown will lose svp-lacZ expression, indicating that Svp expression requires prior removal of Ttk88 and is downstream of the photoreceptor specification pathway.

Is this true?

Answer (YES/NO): NO